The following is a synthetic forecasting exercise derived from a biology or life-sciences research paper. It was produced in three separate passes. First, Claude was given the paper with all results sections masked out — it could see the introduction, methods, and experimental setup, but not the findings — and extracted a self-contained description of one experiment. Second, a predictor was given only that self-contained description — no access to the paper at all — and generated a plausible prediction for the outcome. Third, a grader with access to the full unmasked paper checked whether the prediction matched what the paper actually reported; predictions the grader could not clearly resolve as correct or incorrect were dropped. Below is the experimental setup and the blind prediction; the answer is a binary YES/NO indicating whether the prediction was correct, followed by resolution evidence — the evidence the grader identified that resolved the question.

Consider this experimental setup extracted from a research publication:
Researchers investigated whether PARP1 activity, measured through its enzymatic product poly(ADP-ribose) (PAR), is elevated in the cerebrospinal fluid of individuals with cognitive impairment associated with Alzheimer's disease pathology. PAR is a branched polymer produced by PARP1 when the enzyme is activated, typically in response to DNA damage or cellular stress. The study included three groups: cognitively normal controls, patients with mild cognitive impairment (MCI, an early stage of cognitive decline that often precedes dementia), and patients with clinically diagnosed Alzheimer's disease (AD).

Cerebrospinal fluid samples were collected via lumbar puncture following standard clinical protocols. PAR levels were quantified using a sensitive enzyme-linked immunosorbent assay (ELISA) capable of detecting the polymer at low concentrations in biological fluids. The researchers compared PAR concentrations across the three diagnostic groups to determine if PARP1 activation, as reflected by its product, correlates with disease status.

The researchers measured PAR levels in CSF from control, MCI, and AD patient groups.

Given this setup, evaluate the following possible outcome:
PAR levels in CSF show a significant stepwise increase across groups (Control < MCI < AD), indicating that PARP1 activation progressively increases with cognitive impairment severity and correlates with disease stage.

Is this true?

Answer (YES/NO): NO